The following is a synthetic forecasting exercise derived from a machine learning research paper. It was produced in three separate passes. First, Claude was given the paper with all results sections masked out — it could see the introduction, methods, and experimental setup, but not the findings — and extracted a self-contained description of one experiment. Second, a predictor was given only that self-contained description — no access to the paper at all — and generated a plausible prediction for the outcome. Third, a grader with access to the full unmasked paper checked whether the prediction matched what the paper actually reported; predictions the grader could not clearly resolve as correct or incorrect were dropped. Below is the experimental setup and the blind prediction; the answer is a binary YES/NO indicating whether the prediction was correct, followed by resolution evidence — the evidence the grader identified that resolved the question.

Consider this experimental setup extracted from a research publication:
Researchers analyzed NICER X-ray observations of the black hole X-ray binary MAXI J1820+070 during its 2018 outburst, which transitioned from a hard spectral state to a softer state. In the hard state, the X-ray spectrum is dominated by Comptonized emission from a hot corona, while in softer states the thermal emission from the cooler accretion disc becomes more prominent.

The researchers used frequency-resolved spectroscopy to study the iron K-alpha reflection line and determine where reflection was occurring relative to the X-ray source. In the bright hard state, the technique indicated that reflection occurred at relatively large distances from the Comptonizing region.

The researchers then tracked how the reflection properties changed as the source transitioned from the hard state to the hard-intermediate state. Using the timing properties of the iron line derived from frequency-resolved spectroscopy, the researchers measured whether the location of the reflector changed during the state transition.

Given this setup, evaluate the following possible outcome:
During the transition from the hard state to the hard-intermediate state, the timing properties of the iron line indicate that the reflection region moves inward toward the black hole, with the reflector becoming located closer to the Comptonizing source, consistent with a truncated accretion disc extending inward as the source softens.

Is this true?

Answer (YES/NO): YES